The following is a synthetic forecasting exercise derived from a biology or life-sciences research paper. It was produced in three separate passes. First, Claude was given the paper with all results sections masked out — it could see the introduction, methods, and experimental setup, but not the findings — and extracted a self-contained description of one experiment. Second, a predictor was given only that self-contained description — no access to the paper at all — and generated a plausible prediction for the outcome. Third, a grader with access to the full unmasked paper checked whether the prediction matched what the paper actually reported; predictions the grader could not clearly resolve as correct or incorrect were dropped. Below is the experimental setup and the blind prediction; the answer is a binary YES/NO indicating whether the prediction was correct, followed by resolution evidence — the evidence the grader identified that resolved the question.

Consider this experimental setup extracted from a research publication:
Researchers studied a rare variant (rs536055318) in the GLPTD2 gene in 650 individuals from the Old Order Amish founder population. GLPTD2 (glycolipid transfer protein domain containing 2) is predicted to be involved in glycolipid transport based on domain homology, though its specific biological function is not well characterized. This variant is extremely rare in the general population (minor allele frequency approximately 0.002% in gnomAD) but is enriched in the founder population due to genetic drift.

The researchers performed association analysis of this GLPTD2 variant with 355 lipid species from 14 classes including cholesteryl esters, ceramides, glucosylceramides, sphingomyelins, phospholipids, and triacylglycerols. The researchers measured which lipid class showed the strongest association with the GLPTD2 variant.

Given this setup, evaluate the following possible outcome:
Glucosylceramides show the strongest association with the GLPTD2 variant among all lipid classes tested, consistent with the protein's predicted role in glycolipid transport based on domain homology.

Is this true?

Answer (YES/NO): NO